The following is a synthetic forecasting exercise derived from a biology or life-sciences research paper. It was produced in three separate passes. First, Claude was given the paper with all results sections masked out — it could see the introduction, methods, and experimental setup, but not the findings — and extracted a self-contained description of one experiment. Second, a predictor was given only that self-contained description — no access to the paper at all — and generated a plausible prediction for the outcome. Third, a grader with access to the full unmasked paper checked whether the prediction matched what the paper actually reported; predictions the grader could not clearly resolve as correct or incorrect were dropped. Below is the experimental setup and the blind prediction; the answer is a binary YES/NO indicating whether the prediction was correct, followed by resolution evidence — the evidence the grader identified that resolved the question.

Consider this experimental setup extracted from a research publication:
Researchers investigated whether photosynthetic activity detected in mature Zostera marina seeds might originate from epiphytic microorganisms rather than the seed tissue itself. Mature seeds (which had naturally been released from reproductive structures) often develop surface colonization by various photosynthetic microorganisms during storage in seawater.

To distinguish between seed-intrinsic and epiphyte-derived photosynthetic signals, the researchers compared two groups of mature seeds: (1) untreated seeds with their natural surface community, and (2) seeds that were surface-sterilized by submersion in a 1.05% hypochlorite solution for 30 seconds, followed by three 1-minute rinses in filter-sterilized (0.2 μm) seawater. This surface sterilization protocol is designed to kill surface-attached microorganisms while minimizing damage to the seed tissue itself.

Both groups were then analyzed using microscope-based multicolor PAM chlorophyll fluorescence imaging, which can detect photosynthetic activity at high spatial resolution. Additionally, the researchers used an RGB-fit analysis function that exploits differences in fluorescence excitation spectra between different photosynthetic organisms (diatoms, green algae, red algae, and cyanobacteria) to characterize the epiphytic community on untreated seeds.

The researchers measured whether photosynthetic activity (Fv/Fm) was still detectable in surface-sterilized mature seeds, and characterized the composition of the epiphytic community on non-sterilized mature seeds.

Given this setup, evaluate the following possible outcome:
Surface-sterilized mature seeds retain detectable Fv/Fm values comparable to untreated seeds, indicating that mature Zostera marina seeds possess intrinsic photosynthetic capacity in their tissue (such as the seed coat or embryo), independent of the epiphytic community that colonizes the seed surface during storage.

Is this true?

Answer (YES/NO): NO